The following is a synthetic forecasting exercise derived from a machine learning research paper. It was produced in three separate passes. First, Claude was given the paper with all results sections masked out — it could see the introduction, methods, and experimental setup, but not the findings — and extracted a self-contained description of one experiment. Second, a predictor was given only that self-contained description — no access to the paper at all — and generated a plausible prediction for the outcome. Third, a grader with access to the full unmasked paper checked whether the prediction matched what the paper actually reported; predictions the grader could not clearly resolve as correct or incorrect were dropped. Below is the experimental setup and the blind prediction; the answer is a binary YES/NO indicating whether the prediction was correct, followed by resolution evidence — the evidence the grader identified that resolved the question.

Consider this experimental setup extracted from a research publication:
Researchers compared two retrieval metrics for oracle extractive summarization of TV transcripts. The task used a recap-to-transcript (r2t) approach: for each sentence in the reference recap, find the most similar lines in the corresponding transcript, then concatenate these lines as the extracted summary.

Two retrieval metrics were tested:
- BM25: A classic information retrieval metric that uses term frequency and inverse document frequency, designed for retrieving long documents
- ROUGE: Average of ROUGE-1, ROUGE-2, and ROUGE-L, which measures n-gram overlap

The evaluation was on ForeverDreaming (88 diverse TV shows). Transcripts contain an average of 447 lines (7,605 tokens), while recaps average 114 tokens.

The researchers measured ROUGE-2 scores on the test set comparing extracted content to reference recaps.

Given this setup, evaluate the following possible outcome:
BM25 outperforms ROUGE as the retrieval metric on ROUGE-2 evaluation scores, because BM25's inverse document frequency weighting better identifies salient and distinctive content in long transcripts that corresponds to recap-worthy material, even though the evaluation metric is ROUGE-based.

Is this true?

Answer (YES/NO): NO